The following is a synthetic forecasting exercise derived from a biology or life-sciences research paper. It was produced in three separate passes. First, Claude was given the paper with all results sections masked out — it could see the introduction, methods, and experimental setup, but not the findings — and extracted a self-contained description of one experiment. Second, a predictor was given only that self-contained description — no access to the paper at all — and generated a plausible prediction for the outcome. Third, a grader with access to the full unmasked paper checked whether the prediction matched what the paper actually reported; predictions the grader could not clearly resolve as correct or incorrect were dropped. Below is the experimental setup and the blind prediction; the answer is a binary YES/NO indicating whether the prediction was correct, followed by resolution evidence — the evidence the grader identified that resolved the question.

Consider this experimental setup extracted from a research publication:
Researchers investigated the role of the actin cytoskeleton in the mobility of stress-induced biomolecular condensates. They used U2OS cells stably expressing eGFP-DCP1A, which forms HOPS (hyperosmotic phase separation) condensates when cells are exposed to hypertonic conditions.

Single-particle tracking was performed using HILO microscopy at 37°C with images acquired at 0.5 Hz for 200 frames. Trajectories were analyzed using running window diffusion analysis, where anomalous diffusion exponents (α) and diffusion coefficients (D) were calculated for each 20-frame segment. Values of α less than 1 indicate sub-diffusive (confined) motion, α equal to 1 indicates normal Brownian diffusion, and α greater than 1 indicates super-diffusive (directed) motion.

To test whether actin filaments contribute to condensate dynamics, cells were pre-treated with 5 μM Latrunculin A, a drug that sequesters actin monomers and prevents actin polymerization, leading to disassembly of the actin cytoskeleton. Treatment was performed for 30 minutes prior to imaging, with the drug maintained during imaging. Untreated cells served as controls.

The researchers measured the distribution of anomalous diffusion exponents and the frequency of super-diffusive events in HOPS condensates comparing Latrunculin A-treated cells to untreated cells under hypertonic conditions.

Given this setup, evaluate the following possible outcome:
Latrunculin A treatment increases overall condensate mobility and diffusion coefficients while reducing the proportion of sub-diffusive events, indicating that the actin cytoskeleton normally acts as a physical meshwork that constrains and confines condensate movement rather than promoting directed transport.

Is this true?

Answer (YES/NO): NO